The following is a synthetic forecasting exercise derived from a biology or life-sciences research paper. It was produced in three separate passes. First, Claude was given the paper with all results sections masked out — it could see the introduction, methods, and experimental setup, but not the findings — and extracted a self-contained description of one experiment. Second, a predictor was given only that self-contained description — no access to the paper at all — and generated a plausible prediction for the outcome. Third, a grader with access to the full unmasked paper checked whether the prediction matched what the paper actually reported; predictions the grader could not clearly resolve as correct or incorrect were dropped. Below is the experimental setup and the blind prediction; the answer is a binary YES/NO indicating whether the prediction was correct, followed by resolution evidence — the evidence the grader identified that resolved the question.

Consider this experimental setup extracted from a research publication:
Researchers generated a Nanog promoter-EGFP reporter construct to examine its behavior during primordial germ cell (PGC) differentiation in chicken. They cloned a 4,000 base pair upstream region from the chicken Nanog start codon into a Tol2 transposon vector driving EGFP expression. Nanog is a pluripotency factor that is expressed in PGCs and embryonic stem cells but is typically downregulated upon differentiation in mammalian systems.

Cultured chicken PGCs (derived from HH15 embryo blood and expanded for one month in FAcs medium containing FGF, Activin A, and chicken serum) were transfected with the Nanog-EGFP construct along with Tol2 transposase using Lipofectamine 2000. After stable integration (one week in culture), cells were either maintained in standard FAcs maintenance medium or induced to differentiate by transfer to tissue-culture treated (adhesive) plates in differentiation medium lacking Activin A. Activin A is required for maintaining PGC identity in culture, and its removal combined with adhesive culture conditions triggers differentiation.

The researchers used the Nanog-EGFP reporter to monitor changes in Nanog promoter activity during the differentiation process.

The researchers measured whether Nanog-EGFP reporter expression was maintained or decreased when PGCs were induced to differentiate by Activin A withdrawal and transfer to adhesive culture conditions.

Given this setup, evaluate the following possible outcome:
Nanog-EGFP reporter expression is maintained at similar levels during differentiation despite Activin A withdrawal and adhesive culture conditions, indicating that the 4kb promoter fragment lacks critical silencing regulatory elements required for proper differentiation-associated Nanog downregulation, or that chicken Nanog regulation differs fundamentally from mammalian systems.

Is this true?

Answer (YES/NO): NO